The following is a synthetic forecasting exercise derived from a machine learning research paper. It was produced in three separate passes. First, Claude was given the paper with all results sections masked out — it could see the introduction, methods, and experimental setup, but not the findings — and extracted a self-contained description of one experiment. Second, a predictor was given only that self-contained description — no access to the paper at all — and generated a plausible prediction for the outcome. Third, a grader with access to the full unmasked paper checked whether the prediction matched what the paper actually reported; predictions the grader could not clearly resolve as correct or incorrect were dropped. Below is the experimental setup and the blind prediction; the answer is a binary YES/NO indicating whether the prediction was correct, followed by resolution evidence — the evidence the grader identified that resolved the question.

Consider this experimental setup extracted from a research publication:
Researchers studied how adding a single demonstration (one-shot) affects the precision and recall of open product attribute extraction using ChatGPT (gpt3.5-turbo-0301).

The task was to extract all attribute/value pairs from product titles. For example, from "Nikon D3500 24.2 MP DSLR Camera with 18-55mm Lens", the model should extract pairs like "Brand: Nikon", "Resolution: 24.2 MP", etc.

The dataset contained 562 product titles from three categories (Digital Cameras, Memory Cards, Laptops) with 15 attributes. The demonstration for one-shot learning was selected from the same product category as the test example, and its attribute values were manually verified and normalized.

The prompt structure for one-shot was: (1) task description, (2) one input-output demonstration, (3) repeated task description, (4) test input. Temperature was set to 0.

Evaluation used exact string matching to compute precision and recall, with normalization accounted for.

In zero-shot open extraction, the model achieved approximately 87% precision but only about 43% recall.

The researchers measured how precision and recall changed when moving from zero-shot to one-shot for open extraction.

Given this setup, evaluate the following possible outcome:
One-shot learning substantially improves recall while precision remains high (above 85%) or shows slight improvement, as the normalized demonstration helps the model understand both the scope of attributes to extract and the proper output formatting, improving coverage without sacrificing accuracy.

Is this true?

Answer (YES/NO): YES